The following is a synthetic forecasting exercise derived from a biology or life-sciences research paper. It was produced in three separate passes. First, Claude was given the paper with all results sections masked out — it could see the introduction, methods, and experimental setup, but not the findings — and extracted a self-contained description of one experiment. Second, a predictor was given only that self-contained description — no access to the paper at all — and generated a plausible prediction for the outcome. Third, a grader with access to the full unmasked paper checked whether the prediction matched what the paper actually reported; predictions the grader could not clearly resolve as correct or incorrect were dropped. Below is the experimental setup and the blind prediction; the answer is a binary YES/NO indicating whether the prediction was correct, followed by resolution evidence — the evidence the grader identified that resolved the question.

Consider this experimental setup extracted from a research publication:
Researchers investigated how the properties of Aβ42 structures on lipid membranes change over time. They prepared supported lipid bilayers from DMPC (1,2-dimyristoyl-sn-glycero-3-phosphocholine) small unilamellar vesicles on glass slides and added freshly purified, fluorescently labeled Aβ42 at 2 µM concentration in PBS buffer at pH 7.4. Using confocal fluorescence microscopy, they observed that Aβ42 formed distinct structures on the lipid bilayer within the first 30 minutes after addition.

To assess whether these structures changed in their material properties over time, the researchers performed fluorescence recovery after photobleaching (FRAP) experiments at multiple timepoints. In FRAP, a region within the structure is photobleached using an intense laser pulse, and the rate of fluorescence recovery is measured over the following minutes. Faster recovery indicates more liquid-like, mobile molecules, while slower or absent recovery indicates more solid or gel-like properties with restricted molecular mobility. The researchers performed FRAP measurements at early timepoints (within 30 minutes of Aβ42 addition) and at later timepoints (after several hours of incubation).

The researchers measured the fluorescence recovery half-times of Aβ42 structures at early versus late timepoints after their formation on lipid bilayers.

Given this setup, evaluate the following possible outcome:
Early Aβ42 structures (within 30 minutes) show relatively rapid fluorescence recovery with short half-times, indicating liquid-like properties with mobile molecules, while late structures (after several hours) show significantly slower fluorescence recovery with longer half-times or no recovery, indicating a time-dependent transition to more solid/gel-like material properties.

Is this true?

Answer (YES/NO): YES